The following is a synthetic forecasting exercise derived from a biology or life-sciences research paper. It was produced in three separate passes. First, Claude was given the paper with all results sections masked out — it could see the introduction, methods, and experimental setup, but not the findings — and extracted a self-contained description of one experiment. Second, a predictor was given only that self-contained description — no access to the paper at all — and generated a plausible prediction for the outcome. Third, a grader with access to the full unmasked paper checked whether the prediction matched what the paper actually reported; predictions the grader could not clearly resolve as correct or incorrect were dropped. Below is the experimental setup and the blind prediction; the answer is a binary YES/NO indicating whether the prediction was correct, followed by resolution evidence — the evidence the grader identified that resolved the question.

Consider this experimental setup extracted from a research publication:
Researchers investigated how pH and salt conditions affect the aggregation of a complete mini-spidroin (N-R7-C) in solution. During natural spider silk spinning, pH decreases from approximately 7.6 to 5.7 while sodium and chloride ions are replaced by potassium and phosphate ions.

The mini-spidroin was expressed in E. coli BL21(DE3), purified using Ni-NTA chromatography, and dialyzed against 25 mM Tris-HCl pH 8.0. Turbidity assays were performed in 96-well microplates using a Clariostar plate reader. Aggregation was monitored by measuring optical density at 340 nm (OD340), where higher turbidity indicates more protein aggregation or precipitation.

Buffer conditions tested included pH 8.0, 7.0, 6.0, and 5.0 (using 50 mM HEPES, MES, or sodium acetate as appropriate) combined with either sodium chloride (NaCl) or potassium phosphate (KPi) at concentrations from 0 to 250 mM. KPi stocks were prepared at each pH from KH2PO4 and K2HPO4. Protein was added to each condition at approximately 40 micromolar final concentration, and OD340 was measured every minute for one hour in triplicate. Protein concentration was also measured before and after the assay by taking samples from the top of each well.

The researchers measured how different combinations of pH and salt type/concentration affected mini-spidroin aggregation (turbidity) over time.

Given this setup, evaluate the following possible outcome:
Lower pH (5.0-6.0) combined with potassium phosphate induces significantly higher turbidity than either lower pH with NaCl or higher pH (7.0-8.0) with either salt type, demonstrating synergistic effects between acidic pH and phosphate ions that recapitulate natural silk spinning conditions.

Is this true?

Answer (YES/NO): NO